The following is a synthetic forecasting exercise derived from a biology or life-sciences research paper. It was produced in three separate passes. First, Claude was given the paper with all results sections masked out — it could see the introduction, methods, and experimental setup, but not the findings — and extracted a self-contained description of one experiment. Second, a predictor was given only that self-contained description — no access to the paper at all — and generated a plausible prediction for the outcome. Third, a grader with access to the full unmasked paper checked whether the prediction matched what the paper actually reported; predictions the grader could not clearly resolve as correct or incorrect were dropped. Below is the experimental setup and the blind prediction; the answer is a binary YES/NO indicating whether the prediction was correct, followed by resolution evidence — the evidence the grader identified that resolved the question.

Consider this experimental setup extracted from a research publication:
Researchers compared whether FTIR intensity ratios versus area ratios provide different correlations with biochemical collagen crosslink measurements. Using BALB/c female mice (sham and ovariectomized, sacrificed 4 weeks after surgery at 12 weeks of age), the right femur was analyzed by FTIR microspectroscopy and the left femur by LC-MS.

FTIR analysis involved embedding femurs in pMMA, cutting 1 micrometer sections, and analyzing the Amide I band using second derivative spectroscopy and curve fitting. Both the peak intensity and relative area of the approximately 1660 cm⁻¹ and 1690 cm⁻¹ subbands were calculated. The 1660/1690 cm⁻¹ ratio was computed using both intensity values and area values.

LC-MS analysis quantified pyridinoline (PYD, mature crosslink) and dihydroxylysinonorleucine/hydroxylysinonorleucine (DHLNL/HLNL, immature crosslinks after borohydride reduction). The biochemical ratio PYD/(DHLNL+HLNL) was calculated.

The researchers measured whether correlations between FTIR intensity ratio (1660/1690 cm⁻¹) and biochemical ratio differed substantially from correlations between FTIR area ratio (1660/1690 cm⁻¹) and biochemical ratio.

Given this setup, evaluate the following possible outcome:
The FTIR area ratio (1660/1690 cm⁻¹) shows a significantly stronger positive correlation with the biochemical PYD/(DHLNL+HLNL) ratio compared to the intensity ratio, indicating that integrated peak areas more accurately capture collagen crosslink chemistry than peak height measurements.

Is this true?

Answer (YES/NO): NO